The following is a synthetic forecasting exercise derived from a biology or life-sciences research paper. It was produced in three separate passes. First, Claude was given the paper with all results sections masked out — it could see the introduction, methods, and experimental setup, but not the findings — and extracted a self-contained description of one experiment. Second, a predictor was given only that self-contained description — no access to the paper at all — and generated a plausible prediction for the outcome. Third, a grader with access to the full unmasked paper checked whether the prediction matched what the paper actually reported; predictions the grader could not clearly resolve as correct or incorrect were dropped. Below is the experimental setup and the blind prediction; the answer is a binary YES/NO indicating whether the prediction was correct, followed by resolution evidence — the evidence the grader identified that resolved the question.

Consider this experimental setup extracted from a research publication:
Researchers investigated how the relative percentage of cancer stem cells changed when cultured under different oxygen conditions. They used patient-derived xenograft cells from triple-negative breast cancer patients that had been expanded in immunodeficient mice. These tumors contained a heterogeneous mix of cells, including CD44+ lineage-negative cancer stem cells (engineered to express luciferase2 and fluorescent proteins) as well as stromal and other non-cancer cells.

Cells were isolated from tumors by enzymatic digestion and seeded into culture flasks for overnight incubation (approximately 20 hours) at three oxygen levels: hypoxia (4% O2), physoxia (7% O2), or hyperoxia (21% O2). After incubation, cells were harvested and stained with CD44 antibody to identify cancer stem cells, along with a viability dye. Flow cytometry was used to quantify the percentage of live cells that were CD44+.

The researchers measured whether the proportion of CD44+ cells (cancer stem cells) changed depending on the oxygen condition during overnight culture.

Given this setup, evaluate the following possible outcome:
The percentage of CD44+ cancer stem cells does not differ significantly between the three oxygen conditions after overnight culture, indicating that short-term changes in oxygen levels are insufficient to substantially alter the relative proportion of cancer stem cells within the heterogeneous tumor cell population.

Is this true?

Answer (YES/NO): YES